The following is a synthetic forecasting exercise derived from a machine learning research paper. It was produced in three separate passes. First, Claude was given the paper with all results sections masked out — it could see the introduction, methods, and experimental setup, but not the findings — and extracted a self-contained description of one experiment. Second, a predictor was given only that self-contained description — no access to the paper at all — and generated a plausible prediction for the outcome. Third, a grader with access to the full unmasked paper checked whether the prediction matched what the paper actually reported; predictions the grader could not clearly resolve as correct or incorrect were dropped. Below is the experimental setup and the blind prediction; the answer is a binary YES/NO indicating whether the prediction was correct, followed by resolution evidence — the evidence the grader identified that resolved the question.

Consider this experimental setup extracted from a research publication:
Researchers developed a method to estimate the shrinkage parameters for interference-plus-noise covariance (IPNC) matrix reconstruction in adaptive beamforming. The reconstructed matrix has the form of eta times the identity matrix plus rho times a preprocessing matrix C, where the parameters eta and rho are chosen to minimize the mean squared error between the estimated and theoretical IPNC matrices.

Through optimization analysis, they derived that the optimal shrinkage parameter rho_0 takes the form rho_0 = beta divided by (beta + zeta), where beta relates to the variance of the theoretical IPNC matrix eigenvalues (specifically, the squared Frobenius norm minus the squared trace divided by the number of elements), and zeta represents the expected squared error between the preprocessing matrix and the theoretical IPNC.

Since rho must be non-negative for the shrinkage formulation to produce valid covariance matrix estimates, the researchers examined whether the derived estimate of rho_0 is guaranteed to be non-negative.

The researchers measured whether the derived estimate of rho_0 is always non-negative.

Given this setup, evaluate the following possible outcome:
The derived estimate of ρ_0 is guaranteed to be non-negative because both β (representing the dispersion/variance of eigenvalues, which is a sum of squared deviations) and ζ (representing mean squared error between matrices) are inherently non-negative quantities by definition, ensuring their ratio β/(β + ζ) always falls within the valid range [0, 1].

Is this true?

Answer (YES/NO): NO